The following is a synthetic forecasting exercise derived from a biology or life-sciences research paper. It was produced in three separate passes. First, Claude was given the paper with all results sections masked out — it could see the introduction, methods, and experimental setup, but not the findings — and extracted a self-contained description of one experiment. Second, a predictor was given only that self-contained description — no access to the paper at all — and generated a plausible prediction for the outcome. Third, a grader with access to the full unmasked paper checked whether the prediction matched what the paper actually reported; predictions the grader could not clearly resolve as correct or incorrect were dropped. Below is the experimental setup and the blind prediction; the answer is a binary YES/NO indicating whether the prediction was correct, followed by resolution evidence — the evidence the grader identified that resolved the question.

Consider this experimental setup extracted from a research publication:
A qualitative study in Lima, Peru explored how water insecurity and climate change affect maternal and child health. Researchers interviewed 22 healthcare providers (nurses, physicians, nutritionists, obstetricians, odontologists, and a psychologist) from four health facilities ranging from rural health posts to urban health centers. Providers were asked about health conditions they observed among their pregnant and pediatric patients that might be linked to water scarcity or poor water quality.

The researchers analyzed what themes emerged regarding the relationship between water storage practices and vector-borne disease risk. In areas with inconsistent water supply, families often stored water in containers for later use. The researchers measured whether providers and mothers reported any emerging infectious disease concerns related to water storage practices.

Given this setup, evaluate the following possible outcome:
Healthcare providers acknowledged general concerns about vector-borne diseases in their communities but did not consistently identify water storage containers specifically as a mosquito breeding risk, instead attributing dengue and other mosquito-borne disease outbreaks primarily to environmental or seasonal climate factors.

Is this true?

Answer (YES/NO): NO